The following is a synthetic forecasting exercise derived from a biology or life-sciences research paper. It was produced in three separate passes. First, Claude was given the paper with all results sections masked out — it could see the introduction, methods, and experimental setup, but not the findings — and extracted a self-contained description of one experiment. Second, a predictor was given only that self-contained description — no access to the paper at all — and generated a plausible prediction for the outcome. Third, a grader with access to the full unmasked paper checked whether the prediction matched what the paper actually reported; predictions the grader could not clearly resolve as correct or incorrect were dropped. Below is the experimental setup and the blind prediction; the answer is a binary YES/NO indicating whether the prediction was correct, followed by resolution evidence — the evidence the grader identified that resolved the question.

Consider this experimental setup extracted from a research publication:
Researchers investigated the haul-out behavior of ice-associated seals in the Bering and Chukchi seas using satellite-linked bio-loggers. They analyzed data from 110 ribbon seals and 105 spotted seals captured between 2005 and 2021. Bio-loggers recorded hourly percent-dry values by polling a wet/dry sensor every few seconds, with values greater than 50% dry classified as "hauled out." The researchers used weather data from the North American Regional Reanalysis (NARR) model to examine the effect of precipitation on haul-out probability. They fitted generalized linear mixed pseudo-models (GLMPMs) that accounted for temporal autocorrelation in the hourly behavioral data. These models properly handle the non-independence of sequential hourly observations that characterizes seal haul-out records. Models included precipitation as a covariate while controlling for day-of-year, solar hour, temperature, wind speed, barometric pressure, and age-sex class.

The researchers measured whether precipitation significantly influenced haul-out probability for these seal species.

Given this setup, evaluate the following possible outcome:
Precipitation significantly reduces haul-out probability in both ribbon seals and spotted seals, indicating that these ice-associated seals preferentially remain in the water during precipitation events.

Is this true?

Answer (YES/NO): NO